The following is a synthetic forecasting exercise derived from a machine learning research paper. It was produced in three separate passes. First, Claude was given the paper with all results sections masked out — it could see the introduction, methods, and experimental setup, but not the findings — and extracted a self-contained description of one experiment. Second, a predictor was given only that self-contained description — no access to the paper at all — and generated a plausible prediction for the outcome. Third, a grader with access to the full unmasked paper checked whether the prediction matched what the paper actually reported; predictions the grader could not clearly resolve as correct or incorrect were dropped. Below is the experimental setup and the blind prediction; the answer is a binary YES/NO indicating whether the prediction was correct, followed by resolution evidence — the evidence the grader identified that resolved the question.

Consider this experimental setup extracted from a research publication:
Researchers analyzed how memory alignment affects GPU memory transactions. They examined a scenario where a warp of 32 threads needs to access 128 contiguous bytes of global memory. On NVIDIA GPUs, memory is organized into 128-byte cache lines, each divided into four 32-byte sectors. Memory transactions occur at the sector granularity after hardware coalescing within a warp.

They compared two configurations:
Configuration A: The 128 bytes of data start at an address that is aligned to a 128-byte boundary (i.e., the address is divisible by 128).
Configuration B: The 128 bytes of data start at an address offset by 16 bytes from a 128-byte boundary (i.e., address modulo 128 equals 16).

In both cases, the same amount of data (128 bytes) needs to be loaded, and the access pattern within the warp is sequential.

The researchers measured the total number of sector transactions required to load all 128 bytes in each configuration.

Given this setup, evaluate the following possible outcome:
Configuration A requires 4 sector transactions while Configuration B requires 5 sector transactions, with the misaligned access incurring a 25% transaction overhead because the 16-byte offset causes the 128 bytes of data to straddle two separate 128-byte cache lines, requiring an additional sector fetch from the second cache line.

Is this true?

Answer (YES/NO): YES